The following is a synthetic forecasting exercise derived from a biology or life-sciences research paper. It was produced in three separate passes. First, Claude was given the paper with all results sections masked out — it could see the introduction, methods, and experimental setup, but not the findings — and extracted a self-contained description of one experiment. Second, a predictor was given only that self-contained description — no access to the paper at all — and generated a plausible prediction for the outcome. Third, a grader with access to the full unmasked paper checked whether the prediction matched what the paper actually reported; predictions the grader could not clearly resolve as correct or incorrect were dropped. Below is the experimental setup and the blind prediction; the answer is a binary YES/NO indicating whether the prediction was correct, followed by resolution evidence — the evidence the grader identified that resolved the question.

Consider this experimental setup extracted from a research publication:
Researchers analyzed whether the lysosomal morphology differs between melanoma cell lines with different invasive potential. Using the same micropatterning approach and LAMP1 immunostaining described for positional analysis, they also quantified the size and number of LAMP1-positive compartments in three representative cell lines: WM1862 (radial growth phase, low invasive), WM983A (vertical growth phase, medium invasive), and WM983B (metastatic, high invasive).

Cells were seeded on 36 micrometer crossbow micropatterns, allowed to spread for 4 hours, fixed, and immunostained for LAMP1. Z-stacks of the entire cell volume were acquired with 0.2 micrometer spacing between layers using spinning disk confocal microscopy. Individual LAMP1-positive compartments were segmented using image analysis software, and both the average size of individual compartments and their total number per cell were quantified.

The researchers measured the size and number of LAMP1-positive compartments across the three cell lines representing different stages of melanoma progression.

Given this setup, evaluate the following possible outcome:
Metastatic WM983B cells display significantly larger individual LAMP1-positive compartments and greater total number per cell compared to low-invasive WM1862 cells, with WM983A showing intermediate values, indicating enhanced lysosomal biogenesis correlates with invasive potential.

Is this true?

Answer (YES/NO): NO